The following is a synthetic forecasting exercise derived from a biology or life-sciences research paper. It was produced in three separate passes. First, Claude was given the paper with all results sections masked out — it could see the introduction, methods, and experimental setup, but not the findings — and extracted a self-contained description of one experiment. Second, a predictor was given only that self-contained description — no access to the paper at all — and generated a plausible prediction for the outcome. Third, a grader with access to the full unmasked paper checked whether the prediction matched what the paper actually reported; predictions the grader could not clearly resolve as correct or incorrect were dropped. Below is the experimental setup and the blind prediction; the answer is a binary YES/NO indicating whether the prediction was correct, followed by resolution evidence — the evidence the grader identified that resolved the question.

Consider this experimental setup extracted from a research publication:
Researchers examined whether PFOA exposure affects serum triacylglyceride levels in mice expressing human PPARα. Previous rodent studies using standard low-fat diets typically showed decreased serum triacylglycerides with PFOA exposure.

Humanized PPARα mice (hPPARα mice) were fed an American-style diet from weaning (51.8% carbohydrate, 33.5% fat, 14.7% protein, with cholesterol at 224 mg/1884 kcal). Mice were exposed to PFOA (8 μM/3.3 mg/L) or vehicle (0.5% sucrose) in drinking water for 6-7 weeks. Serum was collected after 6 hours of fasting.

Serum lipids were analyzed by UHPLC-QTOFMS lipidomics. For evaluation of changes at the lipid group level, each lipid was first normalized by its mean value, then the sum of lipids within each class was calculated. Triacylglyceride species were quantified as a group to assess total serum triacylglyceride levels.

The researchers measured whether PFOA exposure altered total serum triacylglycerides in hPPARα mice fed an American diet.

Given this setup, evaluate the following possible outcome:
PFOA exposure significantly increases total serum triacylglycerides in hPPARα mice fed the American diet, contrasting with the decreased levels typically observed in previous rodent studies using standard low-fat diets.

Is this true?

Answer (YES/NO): NO